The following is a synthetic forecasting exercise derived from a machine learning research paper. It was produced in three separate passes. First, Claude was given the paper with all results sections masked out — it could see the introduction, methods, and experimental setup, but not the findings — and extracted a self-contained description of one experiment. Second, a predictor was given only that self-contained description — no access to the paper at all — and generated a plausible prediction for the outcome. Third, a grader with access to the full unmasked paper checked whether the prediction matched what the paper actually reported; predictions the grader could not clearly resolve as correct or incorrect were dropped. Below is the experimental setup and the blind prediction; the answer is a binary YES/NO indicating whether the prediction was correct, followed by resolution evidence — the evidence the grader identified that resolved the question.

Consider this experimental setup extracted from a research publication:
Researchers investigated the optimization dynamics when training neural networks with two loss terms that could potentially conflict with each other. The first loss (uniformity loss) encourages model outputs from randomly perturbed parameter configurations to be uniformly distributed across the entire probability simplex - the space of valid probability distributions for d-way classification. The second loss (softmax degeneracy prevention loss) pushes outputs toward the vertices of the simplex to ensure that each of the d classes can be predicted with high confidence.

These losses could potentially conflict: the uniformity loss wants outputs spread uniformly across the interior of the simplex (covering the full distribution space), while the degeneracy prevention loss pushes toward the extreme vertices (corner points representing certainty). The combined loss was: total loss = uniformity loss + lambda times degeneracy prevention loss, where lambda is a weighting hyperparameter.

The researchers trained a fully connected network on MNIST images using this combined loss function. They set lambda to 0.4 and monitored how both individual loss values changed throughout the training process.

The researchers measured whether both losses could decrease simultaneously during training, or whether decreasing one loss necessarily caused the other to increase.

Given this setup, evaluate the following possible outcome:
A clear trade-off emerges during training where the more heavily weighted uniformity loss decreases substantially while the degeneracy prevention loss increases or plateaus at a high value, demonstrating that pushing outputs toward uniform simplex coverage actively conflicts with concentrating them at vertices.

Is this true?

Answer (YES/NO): NO